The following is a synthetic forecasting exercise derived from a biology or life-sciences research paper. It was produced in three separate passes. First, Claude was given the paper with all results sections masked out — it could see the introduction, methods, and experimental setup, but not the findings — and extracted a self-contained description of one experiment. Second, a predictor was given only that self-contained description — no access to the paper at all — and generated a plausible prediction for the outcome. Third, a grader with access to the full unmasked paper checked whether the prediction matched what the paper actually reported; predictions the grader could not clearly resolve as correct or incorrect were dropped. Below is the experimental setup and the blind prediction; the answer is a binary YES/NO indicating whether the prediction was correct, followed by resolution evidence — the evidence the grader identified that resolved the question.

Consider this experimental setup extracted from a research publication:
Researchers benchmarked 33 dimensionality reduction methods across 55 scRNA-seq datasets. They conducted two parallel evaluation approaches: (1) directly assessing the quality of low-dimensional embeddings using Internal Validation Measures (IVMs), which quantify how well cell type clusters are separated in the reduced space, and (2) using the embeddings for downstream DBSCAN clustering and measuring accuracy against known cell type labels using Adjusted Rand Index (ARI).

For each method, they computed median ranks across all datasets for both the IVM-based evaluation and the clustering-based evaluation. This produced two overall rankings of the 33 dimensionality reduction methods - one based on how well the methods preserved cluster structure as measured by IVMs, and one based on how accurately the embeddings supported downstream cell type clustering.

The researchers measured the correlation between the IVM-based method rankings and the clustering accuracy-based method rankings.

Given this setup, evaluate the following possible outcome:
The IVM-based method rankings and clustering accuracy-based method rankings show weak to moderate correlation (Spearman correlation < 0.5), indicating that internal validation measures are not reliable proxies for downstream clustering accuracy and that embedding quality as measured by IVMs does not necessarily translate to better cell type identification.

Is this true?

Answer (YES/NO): NO